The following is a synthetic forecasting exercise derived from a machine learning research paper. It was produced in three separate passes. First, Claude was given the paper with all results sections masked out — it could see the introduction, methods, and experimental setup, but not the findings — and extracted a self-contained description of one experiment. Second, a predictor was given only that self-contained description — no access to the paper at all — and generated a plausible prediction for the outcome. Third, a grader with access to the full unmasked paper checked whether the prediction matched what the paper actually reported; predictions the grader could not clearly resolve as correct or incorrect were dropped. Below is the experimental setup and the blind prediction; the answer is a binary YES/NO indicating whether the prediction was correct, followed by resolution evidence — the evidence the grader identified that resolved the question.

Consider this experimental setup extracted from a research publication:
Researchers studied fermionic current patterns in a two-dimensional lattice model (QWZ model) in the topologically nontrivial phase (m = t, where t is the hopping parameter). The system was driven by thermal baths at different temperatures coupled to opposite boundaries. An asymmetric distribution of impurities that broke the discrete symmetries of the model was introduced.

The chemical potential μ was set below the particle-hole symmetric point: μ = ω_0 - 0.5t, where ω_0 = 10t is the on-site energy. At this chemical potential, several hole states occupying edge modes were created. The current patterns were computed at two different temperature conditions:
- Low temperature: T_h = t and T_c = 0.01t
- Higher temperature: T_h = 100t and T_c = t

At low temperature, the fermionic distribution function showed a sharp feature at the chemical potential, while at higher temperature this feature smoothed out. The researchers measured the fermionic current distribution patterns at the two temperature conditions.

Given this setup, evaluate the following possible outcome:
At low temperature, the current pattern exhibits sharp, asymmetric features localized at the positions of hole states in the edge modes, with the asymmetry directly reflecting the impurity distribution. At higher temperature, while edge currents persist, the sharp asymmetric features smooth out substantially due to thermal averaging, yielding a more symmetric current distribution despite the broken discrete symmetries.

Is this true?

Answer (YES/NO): NO